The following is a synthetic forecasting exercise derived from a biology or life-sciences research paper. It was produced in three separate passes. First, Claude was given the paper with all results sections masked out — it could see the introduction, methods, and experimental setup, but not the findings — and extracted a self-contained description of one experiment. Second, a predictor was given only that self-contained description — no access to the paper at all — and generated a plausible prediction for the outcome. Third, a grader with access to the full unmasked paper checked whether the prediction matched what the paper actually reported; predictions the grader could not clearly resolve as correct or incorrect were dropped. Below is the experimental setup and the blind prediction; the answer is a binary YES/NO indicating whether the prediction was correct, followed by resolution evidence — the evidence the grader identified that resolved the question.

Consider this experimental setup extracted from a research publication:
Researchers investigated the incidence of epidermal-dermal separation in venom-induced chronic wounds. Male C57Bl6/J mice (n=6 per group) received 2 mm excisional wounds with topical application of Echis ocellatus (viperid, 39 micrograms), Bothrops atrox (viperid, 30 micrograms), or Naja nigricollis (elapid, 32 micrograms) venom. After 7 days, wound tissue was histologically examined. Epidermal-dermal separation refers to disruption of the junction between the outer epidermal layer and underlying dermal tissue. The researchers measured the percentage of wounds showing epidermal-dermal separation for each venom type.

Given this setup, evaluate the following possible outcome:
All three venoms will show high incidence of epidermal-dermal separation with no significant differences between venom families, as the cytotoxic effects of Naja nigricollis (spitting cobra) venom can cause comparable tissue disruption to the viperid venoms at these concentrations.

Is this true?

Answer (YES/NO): NO